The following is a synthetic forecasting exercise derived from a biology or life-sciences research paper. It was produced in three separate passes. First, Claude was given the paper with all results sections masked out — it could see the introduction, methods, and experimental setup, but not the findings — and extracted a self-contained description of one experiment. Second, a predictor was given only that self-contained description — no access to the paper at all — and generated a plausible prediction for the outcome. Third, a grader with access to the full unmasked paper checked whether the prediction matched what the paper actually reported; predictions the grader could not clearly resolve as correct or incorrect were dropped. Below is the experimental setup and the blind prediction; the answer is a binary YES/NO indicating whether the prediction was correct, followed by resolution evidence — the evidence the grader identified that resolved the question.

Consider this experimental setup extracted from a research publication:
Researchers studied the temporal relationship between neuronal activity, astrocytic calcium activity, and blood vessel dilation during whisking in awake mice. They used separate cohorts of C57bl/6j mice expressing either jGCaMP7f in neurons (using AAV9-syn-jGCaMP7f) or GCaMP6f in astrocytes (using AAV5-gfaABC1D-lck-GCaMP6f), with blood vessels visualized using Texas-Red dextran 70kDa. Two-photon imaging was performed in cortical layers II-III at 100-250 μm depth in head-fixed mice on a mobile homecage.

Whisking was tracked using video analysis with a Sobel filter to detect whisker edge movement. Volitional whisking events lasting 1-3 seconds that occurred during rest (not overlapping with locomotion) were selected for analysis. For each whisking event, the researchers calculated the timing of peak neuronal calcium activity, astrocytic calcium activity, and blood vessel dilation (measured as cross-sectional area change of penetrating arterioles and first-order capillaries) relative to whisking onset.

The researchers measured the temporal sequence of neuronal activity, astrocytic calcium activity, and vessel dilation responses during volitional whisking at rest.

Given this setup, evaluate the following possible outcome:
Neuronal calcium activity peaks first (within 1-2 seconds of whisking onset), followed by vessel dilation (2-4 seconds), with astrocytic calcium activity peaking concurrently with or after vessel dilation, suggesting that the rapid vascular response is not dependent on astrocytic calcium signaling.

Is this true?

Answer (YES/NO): NO